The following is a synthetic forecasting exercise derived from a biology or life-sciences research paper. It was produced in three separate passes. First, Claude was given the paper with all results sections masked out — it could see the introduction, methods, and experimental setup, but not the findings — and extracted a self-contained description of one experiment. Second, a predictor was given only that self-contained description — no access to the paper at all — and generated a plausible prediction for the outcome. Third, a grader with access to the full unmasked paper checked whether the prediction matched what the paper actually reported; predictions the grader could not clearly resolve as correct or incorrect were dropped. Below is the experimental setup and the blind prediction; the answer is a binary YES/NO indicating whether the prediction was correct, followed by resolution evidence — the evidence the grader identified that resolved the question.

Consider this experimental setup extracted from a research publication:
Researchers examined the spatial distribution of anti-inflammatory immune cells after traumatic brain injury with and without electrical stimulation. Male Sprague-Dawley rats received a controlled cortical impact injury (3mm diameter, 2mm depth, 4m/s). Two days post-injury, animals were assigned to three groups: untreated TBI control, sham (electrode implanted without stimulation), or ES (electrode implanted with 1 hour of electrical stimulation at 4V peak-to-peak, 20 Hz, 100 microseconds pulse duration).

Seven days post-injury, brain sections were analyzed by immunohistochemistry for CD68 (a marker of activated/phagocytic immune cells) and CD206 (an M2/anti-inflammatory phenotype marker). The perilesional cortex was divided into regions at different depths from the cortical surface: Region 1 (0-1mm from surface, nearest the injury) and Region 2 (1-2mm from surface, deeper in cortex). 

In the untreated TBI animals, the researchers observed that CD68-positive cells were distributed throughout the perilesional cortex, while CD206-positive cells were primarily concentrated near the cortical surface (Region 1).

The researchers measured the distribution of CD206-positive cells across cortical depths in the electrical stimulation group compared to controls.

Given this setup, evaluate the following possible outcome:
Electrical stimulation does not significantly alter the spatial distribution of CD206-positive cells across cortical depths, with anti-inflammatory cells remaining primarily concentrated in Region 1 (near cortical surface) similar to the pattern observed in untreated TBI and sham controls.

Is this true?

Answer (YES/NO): NO